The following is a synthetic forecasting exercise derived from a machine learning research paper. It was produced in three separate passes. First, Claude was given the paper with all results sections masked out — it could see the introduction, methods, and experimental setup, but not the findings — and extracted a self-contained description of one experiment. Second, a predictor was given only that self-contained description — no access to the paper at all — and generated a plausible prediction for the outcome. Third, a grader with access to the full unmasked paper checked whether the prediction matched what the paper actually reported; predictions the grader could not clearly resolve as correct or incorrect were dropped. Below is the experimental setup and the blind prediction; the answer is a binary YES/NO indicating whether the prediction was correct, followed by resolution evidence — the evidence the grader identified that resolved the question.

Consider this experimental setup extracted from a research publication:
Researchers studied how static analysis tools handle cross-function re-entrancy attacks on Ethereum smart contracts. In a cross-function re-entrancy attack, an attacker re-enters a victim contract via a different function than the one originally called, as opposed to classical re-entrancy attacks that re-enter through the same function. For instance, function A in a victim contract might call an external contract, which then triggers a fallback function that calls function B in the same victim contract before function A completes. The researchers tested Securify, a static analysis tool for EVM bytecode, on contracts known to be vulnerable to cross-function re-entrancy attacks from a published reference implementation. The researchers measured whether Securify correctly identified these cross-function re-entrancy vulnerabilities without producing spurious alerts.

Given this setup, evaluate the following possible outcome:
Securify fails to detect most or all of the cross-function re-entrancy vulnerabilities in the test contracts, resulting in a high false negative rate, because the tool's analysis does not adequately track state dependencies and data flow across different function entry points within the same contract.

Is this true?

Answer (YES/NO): NO